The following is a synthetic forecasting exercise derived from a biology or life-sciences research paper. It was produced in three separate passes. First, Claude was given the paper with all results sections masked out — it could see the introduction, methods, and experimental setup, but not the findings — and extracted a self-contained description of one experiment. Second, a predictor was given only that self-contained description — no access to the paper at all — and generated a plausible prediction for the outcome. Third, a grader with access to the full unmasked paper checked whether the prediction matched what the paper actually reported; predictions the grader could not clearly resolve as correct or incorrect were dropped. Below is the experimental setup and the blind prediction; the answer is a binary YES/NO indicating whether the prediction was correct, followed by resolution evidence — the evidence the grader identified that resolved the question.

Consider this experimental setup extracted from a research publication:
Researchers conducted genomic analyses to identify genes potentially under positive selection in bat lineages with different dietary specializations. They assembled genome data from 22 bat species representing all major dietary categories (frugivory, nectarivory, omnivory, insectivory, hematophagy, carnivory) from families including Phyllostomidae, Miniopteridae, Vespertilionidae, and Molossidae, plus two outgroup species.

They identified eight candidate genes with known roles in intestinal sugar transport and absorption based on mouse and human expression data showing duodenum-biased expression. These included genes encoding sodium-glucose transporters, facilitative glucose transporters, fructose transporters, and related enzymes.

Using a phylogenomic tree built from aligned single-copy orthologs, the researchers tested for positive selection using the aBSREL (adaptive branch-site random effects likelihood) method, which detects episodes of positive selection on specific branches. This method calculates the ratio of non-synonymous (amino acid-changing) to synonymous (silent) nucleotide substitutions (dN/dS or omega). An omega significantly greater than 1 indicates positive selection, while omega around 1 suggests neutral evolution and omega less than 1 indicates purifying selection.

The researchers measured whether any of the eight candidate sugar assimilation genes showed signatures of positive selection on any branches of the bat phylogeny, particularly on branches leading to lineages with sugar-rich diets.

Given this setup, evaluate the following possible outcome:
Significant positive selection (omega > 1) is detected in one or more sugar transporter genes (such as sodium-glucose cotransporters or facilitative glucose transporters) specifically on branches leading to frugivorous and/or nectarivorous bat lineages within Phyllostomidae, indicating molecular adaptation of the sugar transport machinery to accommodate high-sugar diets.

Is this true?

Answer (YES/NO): YES